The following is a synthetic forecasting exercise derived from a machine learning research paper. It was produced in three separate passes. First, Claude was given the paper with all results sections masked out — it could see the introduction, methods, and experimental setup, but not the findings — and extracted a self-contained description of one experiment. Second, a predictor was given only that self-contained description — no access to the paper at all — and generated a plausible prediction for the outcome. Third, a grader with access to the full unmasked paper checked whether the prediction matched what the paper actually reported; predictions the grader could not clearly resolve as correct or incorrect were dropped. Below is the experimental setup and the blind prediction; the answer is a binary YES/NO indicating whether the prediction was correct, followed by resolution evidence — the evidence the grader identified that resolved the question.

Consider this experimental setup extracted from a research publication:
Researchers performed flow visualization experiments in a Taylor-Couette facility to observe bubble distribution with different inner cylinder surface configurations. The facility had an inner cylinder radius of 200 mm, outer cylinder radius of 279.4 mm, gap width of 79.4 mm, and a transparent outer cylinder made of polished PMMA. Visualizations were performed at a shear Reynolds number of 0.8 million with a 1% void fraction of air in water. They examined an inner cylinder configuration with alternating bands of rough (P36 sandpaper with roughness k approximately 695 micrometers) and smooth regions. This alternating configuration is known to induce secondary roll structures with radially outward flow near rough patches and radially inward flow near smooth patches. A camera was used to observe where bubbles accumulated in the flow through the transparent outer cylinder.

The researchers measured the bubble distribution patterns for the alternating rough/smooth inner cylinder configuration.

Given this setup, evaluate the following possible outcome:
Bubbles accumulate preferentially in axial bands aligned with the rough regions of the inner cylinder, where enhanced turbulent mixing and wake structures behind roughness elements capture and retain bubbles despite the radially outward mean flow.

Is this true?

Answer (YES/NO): YES